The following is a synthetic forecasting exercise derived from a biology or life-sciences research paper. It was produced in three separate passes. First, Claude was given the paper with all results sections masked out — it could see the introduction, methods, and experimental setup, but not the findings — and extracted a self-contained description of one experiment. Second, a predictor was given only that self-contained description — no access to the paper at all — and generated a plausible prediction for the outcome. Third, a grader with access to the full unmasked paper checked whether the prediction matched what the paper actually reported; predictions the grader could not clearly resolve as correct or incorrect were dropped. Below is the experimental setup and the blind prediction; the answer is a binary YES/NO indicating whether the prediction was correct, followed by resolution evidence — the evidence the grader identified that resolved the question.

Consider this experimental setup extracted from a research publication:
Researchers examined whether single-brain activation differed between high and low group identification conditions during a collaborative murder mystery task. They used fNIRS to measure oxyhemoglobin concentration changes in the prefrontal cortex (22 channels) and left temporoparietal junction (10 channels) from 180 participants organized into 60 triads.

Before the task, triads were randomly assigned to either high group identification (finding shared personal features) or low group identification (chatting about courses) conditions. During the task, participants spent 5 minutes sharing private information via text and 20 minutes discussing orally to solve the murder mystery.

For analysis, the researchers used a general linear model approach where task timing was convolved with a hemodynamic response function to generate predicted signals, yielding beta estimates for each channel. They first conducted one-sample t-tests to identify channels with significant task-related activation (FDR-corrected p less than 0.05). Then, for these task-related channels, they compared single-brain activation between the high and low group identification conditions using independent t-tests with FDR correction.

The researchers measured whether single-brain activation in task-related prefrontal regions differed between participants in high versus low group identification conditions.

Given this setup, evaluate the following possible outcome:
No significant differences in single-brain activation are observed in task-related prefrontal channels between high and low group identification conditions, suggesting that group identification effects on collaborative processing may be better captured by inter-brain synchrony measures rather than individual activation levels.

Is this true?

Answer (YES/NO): NO